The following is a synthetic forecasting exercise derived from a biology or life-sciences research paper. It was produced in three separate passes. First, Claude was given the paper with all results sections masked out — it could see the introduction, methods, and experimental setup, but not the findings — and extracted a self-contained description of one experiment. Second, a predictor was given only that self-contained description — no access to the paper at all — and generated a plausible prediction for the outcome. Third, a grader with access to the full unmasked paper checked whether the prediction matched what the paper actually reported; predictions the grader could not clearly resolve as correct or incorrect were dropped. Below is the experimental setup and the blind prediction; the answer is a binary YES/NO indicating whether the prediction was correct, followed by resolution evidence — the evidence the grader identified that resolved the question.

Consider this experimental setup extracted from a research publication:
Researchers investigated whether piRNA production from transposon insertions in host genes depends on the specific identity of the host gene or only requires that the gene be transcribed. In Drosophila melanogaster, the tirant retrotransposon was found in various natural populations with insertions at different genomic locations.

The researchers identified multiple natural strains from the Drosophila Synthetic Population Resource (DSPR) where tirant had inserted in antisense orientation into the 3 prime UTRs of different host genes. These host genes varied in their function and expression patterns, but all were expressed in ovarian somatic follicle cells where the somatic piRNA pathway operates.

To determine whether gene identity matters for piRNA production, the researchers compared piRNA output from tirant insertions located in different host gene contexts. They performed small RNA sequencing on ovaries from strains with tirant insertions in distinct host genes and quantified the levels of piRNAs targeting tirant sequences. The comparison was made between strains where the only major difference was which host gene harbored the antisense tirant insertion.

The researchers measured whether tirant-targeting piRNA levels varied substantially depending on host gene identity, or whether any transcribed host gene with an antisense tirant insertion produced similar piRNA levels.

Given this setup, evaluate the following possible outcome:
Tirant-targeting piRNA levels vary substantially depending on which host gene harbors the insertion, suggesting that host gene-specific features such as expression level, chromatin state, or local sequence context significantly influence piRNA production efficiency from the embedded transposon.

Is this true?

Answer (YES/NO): NO